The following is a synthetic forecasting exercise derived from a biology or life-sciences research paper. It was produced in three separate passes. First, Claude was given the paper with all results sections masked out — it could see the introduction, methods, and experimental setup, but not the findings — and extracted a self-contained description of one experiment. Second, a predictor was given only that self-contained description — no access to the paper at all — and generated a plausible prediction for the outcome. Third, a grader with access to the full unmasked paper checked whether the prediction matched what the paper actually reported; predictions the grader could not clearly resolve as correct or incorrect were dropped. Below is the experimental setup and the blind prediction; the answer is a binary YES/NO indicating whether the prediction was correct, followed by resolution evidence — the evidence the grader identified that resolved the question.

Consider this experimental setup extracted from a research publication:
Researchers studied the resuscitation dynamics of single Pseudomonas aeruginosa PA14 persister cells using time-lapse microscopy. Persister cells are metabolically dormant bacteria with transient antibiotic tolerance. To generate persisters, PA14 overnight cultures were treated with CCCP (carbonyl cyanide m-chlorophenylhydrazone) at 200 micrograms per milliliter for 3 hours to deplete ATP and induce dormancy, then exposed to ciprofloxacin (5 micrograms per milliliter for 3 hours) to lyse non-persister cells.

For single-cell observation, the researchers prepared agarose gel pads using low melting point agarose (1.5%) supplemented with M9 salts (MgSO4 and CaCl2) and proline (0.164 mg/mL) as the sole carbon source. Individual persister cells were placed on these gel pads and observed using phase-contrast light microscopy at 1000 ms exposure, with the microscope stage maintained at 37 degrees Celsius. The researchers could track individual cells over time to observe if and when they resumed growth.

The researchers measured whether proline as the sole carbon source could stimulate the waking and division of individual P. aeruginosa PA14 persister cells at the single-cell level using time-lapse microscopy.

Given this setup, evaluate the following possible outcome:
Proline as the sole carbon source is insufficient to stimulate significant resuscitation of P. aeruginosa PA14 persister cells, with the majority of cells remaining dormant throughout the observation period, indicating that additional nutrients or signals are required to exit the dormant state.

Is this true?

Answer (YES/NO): NO